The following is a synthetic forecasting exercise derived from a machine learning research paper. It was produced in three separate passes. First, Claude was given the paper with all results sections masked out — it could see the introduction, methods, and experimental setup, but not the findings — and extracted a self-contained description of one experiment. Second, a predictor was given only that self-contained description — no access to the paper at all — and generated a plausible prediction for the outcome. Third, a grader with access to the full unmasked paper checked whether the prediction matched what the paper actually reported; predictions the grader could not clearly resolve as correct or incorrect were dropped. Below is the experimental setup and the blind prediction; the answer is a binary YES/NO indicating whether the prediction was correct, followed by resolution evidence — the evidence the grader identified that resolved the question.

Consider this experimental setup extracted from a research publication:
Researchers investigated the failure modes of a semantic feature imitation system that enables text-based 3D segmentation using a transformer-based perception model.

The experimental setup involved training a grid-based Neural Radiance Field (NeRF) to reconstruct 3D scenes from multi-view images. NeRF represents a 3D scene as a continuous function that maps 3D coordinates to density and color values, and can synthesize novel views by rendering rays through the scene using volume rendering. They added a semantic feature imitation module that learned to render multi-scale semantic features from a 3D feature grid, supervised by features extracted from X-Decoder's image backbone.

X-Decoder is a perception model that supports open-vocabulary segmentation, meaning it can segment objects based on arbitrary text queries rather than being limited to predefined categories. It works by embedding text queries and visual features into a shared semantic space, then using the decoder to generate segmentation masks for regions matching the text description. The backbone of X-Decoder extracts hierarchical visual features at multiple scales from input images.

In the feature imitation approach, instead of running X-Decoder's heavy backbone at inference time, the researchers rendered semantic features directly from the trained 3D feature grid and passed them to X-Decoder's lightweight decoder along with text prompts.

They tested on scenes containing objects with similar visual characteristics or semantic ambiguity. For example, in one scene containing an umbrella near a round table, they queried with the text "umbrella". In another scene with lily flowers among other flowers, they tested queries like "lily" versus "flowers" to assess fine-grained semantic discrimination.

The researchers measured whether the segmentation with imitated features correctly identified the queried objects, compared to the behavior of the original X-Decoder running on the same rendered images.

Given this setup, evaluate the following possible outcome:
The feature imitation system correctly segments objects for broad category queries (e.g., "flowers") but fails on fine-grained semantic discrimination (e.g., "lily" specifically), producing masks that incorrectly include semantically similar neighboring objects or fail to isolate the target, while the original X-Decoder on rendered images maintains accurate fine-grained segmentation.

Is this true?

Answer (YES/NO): NO